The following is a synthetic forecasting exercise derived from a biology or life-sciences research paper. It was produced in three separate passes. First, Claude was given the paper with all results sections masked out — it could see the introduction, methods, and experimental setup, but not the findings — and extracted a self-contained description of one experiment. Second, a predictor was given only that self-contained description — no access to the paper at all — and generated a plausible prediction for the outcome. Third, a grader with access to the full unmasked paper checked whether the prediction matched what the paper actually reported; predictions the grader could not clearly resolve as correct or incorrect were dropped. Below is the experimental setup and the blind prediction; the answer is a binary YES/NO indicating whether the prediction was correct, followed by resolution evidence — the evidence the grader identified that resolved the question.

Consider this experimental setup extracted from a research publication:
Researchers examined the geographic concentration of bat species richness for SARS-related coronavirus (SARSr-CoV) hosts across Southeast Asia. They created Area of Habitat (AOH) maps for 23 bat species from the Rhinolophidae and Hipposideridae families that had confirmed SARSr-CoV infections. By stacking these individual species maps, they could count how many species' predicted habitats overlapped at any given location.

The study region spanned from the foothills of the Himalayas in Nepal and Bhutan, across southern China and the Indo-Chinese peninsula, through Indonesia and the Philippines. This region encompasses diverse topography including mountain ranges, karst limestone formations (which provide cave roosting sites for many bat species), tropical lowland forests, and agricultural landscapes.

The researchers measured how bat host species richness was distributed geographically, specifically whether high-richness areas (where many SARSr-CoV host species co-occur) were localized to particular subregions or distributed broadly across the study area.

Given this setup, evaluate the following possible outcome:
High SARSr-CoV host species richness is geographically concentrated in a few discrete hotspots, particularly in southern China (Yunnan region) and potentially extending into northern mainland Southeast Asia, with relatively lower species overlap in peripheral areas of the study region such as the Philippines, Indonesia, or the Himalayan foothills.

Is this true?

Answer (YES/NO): YES